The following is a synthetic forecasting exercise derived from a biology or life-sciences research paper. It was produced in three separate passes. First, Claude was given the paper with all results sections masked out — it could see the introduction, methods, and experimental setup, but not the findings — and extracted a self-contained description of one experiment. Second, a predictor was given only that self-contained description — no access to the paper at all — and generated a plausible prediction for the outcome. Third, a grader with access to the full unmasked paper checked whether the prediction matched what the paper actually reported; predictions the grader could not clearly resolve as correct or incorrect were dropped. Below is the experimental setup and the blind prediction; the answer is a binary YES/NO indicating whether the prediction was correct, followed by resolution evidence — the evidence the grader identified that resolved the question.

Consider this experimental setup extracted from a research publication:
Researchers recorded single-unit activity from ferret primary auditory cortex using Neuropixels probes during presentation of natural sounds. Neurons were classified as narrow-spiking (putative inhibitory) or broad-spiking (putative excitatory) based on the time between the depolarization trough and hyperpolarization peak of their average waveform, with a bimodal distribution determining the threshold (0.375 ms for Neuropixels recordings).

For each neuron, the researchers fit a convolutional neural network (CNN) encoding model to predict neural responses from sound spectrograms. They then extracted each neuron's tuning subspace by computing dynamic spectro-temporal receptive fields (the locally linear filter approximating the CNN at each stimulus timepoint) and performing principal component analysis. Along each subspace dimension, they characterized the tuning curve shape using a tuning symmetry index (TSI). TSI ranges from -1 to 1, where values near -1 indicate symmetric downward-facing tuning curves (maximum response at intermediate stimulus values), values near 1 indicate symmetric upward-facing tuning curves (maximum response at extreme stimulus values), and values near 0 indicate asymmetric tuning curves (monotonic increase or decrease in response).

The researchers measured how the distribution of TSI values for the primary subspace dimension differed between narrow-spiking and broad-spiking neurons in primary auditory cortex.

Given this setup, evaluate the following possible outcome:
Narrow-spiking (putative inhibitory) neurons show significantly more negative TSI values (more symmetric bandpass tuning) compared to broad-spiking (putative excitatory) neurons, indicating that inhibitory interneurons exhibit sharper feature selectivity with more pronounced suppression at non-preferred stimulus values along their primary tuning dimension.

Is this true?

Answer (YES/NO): NO